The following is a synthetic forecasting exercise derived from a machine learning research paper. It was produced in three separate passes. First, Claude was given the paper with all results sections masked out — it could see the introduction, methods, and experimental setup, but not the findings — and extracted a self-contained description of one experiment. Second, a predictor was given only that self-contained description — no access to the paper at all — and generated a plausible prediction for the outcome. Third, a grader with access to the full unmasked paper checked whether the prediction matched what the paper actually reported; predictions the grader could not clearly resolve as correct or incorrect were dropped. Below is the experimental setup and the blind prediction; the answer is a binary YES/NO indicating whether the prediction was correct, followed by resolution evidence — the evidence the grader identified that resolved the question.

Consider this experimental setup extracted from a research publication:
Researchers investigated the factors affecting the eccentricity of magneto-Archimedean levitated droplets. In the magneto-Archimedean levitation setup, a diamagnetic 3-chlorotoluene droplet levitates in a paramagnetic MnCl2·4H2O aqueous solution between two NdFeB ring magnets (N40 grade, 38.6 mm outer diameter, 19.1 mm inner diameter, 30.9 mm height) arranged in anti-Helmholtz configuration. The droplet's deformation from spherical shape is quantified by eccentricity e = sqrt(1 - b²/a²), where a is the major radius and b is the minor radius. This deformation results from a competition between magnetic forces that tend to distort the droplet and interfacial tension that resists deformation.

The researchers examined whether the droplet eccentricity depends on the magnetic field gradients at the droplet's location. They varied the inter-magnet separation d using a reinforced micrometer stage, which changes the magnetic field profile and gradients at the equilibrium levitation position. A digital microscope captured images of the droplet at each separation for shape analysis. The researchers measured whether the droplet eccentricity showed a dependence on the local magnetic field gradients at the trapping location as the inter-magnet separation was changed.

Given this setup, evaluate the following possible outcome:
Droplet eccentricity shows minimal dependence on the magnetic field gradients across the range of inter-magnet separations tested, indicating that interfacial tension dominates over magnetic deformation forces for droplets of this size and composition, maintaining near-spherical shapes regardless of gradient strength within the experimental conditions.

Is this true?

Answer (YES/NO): NO